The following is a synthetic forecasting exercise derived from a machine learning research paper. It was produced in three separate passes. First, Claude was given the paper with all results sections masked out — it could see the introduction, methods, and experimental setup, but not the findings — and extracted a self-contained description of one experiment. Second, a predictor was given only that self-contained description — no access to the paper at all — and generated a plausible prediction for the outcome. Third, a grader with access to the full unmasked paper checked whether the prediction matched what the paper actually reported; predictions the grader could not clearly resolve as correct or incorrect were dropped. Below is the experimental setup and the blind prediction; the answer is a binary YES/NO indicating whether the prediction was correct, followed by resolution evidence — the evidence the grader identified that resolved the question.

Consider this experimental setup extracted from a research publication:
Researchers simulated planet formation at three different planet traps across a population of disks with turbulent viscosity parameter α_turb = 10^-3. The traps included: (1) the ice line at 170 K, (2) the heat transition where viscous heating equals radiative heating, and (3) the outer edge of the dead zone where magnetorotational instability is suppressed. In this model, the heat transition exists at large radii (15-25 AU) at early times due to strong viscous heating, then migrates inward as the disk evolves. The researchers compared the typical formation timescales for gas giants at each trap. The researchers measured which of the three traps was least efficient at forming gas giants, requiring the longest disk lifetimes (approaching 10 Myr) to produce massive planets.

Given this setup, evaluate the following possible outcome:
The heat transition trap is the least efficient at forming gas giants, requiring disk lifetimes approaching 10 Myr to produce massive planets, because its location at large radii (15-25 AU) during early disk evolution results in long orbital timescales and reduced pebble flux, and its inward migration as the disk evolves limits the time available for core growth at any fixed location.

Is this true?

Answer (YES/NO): YES